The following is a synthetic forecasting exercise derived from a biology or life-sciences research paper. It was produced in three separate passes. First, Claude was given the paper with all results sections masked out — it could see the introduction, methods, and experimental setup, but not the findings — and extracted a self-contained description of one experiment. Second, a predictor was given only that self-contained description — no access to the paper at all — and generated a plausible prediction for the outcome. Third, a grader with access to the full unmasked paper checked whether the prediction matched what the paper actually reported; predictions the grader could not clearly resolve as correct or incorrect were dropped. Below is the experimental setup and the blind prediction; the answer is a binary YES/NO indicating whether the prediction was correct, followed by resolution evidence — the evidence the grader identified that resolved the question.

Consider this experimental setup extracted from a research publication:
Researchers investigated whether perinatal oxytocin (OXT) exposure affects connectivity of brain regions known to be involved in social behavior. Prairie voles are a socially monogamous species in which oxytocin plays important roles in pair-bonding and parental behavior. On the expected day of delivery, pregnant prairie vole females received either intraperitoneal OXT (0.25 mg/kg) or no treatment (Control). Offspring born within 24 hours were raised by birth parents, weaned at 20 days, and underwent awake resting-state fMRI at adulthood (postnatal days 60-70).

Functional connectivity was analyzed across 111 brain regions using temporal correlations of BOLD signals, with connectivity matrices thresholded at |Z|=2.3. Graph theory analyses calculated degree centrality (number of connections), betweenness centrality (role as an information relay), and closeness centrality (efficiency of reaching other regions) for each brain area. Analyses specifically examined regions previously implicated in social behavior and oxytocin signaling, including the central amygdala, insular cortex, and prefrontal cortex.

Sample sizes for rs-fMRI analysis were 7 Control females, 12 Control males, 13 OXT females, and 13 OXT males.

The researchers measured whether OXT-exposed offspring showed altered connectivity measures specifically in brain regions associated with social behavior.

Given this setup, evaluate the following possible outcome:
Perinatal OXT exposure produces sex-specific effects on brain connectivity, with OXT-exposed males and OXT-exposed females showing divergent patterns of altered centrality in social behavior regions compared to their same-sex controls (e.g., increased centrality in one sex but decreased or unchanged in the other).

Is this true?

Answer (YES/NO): YES